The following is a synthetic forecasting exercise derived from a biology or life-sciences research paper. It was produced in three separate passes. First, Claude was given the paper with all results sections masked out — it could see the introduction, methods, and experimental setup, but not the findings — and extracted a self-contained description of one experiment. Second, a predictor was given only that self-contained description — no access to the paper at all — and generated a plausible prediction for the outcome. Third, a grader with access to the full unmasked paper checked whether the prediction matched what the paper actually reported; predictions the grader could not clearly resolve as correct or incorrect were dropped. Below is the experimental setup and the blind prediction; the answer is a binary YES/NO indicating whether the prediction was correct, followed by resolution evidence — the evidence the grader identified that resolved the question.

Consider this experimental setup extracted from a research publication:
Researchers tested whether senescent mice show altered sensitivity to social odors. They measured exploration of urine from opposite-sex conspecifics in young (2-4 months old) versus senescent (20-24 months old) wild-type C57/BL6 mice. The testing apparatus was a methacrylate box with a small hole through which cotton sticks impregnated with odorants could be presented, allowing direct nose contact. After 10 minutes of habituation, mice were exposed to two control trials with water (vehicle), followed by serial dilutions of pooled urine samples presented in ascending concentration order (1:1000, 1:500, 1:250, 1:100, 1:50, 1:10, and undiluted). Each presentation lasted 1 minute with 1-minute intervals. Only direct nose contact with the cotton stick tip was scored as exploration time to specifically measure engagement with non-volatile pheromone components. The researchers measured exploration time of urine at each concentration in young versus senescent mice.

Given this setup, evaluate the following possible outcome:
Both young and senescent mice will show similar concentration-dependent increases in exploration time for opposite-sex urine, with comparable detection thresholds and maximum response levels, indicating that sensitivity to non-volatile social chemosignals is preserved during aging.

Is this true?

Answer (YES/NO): NO